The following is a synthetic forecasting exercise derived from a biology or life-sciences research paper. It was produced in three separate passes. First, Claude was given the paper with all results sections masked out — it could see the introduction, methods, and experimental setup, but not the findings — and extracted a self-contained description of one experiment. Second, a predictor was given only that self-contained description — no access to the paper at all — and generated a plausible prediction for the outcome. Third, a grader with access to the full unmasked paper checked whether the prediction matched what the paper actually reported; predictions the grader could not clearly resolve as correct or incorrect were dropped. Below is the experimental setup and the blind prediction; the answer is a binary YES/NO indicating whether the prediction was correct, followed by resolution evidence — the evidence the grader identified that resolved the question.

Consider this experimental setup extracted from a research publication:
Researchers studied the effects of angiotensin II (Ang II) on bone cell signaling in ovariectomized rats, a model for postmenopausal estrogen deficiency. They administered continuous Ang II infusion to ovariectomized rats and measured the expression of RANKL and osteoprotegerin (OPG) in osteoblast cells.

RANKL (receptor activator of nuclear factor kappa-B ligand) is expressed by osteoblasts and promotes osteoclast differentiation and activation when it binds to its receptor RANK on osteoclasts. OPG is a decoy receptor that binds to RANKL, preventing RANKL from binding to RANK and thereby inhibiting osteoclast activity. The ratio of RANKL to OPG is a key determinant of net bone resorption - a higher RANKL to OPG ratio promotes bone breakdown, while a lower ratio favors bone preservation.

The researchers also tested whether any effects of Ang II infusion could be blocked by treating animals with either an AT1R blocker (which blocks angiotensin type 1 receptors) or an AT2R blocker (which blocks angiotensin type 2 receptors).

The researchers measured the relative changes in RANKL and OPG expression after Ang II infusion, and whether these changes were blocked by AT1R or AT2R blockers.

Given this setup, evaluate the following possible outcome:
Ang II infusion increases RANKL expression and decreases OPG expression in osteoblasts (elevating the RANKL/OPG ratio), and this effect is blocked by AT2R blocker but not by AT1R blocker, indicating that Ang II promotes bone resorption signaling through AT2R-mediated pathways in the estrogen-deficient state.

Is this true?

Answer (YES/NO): NO